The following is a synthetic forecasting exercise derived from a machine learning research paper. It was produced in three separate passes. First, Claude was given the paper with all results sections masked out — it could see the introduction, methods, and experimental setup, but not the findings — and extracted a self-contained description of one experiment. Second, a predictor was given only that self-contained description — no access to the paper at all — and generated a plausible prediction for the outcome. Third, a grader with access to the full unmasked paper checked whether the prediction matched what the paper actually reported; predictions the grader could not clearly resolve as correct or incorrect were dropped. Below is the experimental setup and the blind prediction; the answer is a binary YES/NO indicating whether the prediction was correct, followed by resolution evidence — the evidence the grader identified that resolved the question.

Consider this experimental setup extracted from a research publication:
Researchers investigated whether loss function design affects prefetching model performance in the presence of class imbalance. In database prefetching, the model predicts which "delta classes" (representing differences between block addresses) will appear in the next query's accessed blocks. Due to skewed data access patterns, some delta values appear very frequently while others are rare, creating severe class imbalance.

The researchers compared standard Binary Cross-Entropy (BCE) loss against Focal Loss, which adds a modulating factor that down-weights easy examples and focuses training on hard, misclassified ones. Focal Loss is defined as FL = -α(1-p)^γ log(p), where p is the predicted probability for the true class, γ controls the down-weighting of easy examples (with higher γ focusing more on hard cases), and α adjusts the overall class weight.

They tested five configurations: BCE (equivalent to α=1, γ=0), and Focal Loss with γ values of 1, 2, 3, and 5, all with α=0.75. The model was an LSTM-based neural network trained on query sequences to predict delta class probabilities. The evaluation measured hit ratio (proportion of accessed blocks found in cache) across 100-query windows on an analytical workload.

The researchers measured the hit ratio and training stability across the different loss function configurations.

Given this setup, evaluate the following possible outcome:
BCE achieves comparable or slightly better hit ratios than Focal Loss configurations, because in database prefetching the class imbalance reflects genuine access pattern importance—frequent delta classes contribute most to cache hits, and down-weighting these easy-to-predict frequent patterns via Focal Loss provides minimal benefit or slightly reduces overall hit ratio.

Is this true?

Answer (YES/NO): NO